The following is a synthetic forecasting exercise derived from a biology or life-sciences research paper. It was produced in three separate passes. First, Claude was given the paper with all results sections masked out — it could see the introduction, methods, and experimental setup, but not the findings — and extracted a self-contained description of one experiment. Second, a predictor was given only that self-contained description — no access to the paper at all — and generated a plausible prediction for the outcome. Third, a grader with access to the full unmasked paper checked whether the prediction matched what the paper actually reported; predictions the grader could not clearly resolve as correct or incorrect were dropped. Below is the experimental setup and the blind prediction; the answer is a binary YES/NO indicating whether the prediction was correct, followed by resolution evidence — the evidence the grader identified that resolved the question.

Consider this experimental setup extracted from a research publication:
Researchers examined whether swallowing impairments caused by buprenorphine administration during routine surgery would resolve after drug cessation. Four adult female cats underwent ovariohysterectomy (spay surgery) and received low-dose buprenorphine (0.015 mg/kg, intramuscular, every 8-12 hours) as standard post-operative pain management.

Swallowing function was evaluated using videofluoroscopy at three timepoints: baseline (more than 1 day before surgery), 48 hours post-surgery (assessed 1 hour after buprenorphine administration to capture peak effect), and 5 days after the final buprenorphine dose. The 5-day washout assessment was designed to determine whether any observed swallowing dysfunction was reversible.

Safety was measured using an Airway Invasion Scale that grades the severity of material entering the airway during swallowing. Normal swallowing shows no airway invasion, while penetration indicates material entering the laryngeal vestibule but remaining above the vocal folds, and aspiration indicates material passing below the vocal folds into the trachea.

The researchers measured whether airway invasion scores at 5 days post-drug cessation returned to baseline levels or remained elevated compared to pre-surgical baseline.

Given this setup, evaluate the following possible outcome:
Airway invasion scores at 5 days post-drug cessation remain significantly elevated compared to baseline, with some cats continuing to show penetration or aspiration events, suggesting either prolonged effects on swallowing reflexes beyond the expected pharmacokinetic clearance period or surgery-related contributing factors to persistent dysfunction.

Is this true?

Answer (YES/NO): NO